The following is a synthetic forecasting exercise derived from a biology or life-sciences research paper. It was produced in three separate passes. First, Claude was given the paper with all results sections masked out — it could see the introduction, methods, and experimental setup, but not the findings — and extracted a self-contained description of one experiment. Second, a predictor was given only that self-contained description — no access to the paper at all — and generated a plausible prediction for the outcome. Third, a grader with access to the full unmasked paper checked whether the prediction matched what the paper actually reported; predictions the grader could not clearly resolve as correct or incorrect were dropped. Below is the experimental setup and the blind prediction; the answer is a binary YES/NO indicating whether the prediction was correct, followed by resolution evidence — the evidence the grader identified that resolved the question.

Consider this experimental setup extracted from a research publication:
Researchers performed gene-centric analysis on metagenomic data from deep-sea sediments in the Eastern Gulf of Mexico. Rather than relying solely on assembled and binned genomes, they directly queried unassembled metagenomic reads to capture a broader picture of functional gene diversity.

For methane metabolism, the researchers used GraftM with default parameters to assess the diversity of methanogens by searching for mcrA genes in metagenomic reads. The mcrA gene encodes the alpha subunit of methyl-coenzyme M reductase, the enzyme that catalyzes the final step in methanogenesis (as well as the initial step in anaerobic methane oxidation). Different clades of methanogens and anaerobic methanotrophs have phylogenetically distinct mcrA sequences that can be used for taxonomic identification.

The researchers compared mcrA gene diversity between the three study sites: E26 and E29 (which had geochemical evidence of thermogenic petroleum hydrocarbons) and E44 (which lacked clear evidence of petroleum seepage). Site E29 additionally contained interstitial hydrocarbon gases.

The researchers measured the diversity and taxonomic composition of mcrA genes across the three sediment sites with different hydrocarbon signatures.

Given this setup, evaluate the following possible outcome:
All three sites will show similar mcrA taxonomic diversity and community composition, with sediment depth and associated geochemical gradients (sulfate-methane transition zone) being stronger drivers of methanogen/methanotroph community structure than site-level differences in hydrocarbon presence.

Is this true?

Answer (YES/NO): NO